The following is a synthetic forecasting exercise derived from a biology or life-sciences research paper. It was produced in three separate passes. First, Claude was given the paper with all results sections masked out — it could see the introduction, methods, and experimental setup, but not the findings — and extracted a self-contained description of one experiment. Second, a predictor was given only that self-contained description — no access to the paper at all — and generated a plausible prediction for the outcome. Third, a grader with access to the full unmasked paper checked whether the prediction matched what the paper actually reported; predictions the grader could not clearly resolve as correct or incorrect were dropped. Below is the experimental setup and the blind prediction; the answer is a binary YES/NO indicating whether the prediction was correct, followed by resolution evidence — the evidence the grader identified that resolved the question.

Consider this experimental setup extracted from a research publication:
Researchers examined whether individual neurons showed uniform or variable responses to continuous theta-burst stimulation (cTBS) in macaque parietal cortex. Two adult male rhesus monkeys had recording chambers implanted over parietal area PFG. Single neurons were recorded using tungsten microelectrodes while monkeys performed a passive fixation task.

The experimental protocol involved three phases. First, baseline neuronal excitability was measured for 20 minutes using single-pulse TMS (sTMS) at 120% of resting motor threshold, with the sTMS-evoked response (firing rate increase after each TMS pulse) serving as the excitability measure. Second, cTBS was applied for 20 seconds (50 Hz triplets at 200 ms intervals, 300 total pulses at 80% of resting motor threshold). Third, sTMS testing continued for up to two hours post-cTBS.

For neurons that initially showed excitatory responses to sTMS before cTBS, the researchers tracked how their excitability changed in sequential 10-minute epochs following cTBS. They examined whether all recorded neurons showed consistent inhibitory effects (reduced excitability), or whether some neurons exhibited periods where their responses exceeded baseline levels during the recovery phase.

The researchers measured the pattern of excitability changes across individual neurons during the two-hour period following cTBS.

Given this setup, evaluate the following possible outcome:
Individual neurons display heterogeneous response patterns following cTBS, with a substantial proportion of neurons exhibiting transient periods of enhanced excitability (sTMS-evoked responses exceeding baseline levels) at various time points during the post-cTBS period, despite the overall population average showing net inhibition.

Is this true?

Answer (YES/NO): YES